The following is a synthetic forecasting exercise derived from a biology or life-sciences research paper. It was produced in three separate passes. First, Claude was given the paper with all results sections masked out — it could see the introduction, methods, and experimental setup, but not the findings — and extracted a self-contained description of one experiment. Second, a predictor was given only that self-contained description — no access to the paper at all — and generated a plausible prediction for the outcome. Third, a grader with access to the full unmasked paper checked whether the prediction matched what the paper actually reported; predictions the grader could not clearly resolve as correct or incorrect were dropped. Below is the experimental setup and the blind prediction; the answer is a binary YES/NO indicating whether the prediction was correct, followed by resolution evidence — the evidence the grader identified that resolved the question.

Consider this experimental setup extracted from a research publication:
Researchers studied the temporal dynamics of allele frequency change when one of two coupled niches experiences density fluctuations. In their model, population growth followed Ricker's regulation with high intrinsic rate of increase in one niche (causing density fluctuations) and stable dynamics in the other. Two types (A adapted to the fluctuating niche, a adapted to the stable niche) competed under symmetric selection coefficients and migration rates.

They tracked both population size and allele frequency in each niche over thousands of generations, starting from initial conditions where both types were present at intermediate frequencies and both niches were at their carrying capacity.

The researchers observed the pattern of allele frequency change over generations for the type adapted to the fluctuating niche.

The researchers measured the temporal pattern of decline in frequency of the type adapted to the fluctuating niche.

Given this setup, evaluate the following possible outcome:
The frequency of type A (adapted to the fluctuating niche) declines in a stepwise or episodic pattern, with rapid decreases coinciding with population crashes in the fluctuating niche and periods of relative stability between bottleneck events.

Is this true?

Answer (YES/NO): NO